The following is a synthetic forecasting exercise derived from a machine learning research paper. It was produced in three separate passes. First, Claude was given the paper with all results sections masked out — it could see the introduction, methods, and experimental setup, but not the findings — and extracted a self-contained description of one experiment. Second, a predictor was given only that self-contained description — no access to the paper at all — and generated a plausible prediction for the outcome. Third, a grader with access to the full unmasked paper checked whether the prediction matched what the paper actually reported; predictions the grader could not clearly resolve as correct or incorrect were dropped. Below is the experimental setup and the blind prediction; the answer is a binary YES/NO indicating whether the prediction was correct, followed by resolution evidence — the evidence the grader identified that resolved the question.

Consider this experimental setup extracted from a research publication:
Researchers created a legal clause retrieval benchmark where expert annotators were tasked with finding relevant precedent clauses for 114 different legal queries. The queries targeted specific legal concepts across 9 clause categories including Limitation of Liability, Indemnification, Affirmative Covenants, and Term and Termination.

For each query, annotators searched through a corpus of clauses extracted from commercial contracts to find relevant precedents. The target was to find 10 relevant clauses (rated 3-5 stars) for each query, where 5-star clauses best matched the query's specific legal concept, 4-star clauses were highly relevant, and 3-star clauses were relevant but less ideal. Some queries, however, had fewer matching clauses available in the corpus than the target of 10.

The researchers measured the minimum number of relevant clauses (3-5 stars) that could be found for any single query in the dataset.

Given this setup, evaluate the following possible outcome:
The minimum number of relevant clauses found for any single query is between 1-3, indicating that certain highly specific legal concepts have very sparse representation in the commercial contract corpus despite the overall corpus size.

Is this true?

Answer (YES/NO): NO